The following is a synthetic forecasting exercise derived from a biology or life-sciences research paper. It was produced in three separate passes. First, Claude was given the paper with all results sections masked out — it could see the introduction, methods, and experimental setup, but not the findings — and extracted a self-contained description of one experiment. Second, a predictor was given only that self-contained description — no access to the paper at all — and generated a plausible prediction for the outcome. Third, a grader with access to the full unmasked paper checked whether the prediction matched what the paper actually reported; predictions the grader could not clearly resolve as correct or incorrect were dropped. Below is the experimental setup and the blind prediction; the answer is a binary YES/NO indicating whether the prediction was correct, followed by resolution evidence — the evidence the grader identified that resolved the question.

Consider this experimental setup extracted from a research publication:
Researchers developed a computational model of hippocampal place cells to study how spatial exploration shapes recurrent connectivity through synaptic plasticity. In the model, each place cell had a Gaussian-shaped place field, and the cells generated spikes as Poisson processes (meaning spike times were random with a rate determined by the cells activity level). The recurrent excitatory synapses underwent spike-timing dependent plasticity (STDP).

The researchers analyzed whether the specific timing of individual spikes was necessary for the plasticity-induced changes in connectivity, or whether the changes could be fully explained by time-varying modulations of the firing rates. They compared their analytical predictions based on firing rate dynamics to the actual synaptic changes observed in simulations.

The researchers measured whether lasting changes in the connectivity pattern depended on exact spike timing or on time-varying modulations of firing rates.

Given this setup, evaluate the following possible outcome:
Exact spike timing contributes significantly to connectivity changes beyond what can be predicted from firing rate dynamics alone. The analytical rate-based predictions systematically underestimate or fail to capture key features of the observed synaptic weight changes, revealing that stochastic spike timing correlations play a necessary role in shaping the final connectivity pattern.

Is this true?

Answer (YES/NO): NO